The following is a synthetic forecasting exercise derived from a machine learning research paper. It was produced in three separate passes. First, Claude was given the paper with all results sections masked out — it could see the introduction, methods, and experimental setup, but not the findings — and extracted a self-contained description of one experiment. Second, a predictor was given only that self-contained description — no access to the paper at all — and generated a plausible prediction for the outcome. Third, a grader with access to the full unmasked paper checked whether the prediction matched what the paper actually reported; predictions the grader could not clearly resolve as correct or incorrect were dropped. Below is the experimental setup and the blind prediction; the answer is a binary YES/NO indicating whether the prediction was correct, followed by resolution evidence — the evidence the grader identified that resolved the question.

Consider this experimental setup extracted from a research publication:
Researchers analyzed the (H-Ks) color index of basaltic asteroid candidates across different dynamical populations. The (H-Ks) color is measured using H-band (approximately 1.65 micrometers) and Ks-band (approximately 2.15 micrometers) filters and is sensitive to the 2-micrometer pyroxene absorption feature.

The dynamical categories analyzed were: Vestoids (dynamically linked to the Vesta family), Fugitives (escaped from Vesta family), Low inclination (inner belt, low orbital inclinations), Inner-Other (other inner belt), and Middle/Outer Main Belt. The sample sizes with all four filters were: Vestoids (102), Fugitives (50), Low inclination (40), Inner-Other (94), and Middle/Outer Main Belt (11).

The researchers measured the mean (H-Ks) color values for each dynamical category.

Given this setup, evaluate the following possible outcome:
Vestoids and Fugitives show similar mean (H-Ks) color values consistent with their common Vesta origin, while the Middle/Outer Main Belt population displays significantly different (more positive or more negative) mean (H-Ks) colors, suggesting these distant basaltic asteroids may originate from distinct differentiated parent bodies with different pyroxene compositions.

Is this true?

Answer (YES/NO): NO